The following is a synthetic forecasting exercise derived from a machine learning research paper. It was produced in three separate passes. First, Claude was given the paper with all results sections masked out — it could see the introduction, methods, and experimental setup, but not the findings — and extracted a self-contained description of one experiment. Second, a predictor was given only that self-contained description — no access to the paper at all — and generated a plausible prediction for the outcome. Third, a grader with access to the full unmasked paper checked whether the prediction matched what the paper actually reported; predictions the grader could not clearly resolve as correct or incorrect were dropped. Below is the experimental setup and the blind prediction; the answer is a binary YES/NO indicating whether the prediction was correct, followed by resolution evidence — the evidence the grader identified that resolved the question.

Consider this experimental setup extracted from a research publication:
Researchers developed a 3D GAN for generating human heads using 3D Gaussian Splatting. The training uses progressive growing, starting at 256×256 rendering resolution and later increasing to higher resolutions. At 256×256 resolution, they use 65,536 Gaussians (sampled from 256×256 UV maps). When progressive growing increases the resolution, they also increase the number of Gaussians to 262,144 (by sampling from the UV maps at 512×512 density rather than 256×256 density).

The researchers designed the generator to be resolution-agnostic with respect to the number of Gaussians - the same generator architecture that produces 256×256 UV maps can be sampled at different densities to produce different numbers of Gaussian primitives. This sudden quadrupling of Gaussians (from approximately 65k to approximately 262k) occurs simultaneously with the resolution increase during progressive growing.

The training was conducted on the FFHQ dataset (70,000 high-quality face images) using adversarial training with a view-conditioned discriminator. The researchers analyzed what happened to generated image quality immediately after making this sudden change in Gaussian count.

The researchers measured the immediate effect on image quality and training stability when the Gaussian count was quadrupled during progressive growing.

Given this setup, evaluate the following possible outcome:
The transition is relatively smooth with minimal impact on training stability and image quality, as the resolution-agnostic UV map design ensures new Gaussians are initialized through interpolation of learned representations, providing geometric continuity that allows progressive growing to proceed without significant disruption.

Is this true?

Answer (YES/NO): NO